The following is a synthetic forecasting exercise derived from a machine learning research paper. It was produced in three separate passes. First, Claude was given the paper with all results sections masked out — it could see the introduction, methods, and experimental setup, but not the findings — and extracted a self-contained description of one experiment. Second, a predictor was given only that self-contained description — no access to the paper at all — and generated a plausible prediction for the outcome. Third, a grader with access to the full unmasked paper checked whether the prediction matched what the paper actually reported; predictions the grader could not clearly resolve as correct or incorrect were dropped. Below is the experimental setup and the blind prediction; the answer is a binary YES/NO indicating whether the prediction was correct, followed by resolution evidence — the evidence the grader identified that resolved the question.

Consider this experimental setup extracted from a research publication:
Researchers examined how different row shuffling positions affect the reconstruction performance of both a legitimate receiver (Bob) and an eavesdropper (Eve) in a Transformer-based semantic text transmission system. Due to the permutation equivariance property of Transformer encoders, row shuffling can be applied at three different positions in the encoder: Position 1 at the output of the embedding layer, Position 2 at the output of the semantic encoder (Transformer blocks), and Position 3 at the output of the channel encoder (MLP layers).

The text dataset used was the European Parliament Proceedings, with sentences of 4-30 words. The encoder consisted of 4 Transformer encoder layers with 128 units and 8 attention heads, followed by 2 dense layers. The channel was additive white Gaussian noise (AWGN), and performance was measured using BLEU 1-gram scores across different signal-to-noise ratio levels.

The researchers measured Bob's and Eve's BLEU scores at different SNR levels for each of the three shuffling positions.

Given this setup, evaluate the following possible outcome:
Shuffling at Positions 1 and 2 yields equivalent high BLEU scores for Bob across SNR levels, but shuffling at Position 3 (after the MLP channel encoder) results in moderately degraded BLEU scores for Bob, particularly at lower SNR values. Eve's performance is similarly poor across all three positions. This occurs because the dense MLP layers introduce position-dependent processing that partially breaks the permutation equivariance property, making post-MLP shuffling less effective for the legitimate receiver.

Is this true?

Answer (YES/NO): NO